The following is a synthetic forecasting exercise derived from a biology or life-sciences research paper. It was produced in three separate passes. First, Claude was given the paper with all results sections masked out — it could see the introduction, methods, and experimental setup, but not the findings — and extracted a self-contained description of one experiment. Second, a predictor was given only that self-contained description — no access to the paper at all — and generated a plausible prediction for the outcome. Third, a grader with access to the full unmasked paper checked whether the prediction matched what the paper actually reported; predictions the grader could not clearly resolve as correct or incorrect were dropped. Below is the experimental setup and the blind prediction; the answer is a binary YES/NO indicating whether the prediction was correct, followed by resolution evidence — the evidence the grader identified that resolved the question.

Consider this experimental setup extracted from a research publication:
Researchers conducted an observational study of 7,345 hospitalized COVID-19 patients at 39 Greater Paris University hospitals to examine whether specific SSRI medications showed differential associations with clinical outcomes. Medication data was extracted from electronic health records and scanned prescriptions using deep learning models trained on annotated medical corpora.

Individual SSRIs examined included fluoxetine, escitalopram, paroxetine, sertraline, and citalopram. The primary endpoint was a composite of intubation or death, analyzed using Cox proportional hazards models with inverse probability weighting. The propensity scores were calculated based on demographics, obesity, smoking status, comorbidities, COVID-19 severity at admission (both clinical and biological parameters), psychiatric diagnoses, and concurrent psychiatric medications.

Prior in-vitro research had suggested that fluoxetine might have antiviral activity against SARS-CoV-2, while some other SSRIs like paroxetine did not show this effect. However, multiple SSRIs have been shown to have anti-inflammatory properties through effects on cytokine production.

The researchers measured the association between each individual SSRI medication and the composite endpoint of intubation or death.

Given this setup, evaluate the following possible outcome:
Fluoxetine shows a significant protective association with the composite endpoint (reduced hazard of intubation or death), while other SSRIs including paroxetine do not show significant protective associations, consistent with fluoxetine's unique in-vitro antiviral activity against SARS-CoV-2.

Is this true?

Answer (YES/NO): NO